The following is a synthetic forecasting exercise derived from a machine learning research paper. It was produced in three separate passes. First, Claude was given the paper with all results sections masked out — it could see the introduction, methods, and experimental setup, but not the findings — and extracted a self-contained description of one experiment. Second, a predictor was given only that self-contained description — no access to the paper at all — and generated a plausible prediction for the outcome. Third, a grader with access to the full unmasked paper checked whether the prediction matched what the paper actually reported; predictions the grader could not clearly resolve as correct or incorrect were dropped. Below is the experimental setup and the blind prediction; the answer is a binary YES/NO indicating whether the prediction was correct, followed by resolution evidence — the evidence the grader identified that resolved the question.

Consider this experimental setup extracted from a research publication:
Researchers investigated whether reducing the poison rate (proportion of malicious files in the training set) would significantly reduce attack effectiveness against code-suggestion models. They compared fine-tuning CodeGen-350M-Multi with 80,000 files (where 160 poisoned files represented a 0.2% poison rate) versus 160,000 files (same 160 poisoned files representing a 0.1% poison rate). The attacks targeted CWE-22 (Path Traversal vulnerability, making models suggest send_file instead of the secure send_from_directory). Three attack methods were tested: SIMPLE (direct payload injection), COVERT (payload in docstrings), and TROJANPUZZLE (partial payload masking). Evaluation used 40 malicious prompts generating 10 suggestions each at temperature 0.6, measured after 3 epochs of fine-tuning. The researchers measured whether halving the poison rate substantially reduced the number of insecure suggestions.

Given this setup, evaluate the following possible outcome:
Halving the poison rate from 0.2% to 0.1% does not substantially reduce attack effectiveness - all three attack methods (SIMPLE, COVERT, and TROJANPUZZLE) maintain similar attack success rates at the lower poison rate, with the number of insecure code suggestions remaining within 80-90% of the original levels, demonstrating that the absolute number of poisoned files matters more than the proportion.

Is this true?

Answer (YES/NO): NO